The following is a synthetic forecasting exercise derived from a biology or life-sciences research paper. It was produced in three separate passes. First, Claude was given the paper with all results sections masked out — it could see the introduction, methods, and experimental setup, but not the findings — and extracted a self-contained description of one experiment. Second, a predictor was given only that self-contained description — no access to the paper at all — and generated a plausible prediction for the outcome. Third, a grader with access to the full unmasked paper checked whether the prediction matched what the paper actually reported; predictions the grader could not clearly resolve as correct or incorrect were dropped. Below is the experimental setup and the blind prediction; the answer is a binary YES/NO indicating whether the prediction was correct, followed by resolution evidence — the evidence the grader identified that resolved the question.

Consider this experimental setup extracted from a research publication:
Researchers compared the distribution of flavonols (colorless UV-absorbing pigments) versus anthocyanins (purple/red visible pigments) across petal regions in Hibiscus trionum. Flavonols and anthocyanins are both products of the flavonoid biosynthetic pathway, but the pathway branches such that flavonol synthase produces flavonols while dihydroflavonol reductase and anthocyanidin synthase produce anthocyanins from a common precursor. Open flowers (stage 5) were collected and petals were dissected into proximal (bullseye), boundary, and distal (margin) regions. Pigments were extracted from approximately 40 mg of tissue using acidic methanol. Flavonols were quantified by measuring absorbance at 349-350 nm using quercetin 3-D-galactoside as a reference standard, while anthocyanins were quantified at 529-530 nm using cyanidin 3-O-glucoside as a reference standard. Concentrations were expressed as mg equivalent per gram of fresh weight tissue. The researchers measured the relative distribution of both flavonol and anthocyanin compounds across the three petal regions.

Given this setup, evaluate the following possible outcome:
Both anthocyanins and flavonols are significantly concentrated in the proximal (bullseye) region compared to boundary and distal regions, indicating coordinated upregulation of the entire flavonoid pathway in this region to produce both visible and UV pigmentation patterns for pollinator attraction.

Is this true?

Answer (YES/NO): NO